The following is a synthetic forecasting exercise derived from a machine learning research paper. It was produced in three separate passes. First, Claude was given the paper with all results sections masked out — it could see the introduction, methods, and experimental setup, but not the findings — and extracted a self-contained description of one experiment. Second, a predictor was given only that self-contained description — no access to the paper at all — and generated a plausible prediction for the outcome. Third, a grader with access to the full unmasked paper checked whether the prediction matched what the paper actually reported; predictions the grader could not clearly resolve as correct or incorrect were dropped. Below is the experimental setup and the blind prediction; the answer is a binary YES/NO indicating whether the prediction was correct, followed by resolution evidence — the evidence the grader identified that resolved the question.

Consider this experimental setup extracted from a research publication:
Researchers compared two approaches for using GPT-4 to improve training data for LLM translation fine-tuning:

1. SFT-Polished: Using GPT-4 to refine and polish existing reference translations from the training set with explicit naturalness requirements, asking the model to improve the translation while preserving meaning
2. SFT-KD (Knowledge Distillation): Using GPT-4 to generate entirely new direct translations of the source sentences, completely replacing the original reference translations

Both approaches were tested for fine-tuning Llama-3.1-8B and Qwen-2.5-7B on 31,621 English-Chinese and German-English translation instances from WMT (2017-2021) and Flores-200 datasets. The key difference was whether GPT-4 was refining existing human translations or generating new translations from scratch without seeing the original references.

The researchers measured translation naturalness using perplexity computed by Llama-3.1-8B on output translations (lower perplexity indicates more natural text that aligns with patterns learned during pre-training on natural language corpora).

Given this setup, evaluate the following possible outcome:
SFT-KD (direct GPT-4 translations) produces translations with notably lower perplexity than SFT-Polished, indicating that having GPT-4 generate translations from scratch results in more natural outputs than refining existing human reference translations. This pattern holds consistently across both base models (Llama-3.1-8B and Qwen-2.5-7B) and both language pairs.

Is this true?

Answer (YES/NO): NO